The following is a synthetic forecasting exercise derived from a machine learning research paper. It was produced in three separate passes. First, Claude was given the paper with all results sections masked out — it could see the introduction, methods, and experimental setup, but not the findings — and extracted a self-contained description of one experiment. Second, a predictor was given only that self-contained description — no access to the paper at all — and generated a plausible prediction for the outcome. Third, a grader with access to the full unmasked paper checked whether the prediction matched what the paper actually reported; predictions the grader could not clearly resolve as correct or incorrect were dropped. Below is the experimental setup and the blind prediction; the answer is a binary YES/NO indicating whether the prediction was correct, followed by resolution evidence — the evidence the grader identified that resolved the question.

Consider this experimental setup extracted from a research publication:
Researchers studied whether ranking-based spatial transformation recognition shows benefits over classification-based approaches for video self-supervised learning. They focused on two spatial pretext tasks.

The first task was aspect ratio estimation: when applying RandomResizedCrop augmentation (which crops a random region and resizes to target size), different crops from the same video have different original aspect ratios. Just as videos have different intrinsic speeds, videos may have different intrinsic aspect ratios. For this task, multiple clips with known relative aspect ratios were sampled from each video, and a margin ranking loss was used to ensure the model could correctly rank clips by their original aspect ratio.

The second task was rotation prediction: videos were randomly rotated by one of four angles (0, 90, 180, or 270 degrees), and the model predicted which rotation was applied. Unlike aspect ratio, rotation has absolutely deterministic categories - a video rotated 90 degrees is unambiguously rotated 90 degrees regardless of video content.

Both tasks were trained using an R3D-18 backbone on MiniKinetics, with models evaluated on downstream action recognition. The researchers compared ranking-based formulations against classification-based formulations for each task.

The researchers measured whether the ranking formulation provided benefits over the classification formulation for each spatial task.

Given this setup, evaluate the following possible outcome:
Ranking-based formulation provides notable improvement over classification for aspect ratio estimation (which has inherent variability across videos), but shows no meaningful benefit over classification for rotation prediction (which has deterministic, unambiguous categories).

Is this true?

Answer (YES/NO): YES